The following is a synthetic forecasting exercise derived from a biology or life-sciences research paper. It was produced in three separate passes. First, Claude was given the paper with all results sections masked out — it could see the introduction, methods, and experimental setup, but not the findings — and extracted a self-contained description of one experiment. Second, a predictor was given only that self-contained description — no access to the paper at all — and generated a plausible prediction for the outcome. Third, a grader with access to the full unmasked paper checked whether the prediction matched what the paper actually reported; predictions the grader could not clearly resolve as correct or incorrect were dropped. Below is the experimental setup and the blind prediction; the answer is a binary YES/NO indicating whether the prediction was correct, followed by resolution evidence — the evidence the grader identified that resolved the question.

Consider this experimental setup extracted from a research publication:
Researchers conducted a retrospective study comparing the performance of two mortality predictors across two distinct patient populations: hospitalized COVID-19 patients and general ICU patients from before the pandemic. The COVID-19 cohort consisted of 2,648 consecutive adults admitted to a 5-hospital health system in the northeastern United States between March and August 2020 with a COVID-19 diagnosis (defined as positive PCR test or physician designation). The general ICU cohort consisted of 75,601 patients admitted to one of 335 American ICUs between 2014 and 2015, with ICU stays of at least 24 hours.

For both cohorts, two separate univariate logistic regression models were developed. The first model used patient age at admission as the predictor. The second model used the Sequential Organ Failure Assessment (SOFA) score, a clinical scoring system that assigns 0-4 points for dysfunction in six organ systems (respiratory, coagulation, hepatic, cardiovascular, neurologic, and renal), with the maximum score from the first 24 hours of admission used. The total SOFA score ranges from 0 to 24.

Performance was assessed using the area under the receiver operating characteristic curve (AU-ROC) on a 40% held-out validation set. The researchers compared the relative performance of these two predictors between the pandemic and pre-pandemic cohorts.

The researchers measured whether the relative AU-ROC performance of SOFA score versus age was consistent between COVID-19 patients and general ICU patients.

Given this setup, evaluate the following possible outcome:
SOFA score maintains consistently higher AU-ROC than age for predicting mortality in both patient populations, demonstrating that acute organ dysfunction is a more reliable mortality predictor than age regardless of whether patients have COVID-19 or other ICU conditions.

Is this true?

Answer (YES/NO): NO